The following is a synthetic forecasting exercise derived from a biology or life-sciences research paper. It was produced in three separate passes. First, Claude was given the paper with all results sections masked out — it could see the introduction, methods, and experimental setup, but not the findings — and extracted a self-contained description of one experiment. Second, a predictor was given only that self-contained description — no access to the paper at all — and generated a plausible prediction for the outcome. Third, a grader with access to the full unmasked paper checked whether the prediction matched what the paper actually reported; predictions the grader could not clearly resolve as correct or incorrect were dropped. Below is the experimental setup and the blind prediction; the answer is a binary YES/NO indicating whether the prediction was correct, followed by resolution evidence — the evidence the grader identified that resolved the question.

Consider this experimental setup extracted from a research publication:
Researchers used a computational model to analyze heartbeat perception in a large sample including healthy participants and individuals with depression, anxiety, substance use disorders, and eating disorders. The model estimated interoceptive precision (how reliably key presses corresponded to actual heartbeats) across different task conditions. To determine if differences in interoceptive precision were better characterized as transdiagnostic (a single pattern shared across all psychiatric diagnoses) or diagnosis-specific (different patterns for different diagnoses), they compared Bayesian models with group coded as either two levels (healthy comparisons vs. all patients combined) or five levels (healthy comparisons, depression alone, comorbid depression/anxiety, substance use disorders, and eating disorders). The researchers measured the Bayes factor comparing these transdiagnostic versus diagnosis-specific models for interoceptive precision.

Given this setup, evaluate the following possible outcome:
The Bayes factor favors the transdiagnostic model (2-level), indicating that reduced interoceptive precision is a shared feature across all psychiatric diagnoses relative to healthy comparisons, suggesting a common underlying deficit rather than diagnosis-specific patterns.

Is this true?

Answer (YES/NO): YES